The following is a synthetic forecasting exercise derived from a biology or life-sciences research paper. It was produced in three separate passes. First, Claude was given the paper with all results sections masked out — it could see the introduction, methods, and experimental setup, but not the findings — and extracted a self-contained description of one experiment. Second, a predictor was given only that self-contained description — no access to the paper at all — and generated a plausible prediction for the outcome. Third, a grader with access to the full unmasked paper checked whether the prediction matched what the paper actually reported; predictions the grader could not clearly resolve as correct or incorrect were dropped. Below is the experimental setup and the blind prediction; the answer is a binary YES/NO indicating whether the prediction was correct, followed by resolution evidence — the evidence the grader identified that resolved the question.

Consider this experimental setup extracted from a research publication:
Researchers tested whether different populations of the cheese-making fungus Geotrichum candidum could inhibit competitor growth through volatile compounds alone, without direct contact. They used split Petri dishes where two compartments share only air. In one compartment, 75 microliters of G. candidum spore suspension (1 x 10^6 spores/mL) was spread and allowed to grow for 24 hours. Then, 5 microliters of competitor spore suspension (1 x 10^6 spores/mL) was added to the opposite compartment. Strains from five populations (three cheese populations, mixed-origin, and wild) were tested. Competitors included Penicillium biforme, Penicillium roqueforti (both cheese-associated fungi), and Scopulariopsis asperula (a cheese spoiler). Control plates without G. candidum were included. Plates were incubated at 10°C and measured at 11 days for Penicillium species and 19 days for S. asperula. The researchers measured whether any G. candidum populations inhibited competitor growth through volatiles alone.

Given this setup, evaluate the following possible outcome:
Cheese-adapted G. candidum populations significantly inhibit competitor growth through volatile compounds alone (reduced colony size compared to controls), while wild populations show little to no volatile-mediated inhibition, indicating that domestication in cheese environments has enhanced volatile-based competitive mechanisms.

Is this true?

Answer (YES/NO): NO